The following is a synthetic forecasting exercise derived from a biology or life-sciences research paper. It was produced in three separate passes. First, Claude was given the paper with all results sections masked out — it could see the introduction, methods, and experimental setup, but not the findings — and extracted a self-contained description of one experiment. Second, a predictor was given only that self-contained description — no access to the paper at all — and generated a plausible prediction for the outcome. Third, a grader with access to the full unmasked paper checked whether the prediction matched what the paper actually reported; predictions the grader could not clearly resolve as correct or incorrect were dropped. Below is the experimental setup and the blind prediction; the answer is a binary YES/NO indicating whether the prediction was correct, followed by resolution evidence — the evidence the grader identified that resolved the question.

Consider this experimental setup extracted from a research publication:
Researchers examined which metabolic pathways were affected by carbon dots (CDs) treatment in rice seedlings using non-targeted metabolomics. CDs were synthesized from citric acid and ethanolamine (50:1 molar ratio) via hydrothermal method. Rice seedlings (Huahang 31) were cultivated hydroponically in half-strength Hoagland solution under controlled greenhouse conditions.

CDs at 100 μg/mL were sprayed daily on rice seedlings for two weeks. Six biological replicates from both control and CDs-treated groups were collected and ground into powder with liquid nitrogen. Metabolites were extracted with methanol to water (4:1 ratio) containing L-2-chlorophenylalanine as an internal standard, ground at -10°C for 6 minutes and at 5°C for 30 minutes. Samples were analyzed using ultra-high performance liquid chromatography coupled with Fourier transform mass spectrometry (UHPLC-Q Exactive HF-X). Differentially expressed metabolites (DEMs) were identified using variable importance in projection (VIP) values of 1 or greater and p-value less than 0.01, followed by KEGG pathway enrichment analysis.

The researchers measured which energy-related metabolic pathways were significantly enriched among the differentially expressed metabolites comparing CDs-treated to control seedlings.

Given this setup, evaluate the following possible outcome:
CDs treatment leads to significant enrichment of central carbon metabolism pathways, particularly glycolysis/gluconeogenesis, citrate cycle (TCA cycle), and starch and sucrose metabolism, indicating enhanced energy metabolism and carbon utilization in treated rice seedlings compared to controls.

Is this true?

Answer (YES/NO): NO